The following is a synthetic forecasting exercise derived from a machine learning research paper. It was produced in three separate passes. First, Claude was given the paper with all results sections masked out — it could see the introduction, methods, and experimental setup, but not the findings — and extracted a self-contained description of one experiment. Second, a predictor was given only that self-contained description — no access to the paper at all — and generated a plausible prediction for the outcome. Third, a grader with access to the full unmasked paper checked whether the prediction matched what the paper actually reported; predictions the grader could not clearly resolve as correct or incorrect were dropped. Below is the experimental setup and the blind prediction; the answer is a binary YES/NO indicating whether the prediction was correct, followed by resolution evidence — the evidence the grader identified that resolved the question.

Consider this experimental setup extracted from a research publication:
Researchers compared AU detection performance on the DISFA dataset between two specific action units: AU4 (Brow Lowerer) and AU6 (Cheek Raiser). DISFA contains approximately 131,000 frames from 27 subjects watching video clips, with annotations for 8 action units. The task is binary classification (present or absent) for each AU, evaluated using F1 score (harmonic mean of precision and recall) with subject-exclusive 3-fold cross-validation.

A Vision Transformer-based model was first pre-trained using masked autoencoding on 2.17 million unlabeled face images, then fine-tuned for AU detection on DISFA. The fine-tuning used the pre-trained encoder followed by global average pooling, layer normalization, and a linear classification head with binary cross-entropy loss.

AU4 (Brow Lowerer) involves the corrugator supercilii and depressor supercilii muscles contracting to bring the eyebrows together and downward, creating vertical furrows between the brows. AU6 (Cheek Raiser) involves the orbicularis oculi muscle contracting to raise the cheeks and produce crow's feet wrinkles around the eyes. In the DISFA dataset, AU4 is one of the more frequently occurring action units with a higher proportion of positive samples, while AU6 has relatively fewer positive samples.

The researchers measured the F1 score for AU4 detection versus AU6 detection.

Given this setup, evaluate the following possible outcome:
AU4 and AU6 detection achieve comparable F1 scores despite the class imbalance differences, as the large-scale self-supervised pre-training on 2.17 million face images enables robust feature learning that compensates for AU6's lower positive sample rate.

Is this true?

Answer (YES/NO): NO